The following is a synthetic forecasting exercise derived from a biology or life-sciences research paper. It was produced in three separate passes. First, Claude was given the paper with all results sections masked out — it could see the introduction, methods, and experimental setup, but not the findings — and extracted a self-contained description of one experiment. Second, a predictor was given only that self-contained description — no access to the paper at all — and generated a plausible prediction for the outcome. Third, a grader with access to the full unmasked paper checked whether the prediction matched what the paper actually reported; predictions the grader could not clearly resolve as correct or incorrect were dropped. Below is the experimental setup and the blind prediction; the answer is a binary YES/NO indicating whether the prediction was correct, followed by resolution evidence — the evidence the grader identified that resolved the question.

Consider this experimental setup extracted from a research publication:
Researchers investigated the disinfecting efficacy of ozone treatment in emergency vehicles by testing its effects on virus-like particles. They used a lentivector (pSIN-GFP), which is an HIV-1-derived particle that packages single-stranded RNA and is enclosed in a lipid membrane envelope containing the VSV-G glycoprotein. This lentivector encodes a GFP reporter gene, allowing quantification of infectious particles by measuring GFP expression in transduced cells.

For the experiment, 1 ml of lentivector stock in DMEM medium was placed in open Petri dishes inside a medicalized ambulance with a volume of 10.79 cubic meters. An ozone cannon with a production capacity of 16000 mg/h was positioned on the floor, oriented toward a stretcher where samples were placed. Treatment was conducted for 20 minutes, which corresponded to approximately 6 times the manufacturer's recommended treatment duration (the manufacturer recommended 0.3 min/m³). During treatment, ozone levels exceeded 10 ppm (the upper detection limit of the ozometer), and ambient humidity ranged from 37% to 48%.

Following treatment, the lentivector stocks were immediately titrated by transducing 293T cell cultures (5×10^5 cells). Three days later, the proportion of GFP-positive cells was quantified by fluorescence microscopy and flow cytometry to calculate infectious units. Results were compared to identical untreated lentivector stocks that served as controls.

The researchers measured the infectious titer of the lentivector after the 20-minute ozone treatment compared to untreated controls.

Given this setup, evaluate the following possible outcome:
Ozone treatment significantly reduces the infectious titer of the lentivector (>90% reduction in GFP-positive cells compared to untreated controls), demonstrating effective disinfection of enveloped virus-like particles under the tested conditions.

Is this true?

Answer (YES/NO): NO